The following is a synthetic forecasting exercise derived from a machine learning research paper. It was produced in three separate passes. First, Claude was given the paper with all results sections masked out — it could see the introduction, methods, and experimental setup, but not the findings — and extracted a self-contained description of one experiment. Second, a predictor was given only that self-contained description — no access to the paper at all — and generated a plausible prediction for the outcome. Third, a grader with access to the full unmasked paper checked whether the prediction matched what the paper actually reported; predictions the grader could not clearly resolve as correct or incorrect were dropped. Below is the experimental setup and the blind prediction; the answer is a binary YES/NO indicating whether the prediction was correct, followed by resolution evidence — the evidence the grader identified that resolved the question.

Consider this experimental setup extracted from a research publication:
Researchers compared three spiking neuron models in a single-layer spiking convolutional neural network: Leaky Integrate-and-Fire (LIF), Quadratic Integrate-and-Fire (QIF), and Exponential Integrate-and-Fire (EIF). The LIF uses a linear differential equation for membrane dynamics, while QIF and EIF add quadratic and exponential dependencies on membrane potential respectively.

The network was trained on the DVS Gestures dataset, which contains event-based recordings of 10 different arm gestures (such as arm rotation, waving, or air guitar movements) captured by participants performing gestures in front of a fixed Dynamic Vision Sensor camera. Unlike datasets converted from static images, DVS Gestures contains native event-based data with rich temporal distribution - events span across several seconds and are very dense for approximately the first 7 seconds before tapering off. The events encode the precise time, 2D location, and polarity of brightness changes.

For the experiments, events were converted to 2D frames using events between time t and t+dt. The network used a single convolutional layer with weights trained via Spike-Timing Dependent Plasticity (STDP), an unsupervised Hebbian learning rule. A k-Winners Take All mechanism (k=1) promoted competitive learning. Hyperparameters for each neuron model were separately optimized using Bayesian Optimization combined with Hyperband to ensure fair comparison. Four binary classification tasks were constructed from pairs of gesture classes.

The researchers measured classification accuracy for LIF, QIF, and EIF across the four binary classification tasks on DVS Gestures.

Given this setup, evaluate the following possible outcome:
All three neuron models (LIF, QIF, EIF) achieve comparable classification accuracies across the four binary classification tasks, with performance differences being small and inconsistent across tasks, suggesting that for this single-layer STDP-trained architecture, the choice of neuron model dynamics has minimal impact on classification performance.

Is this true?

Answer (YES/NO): NO